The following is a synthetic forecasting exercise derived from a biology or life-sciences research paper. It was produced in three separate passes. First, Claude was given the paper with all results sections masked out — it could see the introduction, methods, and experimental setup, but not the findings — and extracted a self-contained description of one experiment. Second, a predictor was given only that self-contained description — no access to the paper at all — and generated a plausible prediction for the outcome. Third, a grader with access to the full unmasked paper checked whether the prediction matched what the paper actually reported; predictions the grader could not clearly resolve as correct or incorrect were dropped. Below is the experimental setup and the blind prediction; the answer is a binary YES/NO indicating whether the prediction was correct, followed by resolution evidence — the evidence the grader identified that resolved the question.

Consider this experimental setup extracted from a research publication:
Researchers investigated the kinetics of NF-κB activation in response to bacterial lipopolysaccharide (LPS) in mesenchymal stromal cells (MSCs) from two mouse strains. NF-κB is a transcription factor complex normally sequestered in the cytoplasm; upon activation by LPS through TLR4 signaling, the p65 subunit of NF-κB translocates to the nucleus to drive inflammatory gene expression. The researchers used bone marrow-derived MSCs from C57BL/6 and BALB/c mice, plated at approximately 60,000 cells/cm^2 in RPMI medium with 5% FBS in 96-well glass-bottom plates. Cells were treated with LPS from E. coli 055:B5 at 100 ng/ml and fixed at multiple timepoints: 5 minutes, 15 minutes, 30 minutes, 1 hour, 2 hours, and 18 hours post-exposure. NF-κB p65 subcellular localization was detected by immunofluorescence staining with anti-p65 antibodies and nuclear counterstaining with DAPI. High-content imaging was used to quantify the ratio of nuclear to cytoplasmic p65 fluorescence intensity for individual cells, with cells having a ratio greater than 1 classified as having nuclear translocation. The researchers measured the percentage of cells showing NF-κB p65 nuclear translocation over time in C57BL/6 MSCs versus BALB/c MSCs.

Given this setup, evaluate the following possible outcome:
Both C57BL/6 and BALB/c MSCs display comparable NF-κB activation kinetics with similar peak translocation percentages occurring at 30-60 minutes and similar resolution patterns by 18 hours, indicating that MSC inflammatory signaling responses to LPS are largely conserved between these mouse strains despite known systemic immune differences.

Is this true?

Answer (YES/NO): NO